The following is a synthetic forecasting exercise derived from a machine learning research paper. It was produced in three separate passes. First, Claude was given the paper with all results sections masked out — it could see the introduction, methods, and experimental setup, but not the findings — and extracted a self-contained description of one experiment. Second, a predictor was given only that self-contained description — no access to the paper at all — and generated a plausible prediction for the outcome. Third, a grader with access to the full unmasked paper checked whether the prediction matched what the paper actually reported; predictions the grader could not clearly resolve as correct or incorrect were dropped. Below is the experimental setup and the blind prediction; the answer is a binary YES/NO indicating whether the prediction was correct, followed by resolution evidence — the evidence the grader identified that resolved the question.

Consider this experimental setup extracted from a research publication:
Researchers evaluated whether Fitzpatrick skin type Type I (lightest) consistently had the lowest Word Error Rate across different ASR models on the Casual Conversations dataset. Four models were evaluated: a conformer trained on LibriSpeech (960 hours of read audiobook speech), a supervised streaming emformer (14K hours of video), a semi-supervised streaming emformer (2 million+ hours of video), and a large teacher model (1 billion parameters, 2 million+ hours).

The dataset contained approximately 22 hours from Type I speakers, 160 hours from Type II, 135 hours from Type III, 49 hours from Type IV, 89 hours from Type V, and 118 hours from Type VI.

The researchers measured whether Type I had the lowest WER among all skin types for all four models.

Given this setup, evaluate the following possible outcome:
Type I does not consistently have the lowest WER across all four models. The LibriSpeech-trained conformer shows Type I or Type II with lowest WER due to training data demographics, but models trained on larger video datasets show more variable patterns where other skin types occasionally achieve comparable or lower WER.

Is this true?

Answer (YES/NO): NO